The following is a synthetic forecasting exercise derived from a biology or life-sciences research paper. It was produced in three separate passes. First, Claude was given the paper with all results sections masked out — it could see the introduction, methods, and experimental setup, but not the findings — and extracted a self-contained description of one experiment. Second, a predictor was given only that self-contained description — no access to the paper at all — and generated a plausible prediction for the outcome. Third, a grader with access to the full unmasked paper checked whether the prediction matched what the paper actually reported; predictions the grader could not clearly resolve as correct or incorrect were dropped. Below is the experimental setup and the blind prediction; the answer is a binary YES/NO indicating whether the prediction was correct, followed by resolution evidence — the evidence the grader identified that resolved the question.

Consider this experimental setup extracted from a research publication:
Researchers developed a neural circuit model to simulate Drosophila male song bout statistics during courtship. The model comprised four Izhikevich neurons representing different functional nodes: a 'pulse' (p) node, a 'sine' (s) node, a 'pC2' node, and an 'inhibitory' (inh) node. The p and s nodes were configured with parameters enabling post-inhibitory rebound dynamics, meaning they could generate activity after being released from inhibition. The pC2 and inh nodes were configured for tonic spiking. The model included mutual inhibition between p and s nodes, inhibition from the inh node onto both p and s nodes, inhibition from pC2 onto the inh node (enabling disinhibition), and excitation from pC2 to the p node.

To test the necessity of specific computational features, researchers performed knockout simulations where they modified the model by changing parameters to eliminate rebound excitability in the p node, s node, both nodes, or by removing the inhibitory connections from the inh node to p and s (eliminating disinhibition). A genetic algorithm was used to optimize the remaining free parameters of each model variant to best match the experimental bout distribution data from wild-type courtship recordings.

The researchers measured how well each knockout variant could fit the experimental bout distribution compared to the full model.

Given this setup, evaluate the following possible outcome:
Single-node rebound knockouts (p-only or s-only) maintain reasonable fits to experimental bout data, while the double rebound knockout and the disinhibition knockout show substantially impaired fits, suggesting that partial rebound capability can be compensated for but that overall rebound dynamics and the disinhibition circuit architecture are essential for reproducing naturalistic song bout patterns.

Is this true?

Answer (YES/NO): NO